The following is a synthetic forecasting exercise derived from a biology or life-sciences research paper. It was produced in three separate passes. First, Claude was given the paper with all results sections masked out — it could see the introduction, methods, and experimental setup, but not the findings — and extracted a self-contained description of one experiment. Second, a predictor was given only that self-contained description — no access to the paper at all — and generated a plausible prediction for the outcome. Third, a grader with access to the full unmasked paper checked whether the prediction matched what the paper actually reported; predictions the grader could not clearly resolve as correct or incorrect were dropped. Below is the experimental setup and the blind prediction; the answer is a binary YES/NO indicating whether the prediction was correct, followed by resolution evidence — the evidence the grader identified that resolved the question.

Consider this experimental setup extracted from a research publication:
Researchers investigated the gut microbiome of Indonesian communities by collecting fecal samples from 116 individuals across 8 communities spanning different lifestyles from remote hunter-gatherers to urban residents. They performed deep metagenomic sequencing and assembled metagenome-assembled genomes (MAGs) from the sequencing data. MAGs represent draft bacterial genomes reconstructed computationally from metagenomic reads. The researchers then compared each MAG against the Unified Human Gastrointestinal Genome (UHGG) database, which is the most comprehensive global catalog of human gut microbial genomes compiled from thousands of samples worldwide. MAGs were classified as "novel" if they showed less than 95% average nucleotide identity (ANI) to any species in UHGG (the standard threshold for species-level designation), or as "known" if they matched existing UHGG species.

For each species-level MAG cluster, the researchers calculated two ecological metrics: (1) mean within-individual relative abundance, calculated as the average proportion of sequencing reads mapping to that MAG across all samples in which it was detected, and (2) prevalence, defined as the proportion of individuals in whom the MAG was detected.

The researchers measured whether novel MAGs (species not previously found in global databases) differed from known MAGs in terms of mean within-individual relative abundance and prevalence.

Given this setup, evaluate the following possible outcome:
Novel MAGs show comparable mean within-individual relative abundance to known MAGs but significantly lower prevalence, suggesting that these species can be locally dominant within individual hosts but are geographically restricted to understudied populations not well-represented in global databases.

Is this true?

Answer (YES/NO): YES